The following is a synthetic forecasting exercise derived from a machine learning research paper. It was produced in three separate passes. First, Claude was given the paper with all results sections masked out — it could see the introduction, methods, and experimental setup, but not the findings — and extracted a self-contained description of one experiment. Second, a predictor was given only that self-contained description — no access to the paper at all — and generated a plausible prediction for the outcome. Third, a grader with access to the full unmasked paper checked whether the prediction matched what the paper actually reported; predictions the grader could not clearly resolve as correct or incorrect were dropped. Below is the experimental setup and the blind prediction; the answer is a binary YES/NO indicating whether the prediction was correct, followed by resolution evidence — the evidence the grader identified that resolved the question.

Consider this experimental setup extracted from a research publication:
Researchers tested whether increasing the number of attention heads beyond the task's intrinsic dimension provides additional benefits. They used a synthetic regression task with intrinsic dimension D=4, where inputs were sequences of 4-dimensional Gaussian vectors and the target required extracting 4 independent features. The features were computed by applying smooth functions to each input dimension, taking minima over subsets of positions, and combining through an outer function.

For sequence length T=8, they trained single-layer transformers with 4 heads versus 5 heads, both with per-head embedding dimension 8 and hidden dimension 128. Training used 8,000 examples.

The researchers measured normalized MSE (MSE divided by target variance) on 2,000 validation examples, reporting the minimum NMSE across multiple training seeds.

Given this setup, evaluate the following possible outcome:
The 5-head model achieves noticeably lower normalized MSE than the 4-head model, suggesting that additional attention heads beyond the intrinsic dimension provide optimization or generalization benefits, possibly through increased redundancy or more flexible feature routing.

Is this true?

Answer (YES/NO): NO